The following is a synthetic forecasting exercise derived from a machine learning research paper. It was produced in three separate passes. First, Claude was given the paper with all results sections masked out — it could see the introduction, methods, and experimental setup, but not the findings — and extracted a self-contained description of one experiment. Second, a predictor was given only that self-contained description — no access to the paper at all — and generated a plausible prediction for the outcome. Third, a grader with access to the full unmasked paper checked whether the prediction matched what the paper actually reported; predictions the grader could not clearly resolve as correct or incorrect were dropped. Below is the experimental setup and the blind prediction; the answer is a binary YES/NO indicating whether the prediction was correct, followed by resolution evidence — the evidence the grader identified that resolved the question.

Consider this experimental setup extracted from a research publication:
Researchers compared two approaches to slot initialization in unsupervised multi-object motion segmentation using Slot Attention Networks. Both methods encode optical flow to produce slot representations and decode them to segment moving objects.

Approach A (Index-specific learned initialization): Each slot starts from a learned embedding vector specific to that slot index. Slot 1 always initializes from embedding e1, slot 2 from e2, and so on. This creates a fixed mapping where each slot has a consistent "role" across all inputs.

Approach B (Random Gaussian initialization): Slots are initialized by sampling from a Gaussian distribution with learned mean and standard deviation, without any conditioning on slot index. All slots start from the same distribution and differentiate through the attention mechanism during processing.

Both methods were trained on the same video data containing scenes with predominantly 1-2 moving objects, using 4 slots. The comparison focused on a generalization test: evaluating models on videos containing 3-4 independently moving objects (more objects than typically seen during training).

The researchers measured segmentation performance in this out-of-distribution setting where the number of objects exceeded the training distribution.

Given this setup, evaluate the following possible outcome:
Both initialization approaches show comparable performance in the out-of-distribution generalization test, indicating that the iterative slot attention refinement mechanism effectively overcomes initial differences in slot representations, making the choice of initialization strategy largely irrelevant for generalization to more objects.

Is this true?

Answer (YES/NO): NO